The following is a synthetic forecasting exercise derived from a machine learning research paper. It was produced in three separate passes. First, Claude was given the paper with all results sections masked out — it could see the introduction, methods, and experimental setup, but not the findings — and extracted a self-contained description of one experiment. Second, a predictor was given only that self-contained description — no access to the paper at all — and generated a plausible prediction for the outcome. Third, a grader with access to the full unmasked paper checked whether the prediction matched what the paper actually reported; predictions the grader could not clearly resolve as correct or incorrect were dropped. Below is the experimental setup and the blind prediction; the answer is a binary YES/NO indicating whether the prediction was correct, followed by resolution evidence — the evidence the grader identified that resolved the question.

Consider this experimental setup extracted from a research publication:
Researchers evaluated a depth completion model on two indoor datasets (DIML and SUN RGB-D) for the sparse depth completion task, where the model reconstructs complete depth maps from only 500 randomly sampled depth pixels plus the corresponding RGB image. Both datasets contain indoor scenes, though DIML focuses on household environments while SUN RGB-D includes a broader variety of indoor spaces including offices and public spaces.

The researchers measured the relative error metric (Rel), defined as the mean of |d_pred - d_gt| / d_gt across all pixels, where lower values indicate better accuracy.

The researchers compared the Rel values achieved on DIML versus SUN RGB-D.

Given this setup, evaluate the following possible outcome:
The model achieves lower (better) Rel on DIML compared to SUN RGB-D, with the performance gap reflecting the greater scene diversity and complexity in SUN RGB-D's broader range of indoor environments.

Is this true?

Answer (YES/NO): YES